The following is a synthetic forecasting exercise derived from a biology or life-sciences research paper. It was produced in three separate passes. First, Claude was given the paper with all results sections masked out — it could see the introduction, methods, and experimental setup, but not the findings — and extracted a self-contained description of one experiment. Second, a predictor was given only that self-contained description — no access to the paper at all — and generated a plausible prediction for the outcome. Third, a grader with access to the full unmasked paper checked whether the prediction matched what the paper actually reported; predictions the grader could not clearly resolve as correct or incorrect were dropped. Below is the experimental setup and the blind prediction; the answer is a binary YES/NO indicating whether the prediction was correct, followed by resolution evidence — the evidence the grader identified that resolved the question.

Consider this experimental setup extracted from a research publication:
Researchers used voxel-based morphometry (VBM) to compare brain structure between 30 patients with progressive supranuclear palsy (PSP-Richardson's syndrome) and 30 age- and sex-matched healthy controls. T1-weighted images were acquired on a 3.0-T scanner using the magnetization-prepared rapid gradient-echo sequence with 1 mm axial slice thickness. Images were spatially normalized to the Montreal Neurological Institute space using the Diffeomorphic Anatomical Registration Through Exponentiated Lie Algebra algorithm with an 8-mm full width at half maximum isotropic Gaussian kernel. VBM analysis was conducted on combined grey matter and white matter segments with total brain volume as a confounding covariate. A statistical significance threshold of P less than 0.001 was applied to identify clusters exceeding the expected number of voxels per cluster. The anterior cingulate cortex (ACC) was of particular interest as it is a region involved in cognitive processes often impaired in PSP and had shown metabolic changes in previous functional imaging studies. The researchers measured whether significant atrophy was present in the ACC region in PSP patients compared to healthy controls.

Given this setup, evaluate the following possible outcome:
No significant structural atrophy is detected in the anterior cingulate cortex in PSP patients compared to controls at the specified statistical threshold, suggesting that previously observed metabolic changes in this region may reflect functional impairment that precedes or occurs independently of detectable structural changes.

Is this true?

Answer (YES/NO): YES